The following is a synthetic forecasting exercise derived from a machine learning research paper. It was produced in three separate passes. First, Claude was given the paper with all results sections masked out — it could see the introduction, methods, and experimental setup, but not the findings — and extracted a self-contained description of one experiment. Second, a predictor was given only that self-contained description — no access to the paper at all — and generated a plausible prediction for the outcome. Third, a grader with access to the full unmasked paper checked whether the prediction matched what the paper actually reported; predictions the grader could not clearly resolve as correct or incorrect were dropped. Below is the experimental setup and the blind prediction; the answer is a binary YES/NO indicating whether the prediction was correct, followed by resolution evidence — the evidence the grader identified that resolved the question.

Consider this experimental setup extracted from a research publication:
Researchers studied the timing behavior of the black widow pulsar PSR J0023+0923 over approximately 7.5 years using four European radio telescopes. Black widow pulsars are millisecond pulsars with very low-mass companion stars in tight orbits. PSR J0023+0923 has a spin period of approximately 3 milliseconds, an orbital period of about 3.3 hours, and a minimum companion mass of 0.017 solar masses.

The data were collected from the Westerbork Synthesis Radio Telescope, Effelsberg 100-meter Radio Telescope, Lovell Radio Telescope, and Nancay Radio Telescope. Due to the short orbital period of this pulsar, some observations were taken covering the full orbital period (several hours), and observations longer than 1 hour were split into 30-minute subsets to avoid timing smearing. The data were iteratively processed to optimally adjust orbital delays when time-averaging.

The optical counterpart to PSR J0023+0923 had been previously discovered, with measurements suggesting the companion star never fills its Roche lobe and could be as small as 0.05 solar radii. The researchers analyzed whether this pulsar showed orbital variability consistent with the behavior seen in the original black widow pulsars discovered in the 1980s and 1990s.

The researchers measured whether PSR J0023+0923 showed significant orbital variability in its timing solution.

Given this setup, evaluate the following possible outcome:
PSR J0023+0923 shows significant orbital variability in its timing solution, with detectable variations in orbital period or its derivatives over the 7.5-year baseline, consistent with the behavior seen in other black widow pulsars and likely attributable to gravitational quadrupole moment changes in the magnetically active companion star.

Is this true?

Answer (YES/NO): YES